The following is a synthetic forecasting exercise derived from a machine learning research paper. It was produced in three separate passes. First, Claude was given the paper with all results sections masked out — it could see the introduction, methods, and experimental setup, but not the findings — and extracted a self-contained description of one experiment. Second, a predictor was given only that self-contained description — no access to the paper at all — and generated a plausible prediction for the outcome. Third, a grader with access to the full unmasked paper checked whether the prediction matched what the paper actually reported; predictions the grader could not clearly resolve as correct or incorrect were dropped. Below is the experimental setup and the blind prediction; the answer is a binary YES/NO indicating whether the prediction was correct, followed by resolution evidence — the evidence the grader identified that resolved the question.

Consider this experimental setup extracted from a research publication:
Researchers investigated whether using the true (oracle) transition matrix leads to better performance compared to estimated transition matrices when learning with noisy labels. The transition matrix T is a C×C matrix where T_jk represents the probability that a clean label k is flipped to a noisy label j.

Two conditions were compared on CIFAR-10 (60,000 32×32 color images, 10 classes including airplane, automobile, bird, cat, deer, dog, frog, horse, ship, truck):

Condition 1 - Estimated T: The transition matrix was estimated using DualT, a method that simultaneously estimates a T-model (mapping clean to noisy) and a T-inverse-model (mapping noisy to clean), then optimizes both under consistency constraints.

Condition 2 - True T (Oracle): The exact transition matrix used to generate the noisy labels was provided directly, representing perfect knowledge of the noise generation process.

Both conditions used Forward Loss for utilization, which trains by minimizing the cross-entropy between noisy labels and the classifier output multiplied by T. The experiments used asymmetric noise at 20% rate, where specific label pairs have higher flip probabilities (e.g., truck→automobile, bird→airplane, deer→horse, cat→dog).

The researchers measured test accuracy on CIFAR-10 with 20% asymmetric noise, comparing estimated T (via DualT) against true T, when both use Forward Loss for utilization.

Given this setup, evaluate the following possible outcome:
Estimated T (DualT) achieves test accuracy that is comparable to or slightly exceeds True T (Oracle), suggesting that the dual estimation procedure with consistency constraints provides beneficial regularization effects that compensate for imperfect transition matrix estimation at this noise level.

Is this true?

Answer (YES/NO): NO